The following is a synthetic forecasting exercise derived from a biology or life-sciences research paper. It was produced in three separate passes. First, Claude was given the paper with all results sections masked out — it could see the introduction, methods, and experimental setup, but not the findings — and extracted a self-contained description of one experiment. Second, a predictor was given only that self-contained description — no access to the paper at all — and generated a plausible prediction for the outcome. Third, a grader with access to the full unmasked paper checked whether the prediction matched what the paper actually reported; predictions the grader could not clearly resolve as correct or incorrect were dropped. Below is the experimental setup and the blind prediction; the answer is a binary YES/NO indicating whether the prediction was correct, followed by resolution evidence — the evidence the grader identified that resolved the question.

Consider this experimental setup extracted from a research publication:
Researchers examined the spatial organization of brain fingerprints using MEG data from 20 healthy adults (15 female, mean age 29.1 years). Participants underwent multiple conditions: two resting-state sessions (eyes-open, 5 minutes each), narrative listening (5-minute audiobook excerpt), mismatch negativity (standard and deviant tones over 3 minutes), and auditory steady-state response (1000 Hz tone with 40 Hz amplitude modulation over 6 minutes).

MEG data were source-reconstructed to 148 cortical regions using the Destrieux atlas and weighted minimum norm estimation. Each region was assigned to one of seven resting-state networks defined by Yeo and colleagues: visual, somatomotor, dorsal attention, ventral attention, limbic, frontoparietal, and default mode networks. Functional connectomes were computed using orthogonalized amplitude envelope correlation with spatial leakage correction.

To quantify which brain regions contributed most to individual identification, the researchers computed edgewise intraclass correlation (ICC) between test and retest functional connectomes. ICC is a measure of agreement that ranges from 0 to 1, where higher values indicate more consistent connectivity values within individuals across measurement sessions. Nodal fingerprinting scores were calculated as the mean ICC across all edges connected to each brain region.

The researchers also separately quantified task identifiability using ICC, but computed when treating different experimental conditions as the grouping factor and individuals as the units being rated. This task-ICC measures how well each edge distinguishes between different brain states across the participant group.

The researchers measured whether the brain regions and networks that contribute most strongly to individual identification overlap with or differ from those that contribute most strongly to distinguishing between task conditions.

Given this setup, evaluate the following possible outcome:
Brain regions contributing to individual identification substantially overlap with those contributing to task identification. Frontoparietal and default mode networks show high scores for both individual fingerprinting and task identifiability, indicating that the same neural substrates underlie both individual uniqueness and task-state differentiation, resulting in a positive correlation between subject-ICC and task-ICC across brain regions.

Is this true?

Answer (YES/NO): NO